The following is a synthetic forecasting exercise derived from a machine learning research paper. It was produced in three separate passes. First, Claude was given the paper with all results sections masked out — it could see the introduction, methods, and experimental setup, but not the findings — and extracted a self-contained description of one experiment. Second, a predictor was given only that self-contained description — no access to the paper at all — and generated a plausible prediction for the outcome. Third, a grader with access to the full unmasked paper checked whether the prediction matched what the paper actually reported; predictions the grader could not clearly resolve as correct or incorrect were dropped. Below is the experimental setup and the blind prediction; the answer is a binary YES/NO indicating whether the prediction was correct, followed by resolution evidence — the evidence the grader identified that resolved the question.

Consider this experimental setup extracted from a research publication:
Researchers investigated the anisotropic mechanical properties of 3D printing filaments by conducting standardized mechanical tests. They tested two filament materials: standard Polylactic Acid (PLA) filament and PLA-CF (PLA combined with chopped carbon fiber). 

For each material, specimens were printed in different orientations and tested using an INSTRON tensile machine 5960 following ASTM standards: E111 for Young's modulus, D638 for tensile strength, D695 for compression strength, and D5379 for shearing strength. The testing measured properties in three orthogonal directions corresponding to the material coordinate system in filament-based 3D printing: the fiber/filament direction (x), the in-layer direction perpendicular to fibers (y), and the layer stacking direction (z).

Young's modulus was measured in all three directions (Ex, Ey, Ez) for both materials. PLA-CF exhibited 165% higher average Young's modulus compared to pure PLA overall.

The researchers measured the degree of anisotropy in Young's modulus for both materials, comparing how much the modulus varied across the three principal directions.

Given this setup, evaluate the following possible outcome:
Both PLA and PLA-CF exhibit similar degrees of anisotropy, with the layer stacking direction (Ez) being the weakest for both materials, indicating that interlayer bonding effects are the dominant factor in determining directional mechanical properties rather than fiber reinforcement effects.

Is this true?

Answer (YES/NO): NO